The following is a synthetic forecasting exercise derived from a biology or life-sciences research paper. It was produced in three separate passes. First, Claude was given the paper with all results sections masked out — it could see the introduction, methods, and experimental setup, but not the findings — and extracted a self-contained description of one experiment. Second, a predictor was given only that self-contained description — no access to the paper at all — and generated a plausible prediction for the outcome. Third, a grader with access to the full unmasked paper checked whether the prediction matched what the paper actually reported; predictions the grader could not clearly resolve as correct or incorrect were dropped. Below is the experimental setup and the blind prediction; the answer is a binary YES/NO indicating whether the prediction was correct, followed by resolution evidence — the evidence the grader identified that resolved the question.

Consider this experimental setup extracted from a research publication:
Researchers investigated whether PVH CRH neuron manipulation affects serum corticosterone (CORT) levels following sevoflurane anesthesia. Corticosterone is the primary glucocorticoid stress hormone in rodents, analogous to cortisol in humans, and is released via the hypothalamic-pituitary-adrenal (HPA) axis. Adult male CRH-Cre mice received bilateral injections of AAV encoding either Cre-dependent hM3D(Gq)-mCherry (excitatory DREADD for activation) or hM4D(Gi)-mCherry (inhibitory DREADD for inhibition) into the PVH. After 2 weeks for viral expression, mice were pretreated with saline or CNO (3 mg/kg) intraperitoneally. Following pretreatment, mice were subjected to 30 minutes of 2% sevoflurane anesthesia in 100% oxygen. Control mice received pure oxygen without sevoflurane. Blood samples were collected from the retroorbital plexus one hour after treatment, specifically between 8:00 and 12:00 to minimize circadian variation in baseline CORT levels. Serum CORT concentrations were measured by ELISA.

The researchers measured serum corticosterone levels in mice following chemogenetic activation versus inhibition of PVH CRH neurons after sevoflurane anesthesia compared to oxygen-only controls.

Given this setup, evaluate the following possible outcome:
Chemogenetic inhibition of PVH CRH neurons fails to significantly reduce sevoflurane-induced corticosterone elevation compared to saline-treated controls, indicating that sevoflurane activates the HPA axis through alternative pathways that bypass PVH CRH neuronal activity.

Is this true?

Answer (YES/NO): NO